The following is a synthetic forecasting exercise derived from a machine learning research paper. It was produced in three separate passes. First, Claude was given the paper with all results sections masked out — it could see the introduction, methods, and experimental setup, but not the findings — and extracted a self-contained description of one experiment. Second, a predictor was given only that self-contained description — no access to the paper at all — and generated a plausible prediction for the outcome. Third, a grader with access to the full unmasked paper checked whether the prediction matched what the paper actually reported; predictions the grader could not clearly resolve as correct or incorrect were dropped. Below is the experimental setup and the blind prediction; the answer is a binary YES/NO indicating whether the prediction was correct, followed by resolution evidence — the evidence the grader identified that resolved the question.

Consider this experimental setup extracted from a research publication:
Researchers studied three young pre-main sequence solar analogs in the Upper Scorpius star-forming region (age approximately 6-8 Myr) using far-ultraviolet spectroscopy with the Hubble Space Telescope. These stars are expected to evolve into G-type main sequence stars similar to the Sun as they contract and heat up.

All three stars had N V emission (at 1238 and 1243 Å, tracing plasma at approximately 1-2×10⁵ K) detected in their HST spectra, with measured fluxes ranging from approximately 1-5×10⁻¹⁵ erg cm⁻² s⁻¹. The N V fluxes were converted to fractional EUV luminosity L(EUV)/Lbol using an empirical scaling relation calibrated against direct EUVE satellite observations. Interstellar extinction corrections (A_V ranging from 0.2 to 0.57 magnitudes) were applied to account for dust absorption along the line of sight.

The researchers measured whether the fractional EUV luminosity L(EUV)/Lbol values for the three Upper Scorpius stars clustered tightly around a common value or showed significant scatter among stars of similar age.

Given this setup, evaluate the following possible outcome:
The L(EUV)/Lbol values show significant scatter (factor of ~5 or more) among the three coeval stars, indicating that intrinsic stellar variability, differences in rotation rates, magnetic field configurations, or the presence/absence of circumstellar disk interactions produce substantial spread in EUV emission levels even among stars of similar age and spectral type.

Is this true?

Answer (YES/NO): NO